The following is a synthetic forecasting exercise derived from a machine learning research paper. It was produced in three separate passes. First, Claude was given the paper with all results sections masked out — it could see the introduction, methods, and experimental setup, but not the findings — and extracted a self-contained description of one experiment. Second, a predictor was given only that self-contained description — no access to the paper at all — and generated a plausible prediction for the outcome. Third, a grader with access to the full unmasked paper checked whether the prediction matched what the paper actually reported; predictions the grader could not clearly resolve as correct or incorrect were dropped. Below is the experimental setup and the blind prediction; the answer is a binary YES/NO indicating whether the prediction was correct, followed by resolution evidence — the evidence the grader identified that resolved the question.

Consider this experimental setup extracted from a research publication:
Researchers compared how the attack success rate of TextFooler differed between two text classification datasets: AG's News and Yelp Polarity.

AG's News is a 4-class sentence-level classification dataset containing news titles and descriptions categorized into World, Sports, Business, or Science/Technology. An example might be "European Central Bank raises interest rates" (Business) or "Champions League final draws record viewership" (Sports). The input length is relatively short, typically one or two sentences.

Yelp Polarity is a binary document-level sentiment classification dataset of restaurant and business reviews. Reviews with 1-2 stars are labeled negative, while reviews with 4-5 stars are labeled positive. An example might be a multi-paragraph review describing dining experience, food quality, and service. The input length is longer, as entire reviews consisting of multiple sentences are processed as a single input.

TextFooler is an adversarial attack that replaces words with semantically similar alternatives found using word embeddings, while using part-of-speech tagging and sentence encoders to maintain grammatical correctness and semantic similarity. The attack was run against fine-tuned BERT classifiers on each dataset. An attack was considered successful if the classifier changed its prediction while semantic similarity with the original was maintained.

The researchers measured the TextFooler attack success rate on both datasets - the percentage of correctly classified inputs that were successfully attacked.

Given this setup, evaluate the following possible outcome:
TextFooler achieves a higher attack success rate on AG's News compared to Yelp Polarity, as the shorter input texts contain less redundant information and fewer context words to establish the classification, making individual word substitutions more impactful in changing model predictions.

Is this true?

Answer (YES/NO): NO